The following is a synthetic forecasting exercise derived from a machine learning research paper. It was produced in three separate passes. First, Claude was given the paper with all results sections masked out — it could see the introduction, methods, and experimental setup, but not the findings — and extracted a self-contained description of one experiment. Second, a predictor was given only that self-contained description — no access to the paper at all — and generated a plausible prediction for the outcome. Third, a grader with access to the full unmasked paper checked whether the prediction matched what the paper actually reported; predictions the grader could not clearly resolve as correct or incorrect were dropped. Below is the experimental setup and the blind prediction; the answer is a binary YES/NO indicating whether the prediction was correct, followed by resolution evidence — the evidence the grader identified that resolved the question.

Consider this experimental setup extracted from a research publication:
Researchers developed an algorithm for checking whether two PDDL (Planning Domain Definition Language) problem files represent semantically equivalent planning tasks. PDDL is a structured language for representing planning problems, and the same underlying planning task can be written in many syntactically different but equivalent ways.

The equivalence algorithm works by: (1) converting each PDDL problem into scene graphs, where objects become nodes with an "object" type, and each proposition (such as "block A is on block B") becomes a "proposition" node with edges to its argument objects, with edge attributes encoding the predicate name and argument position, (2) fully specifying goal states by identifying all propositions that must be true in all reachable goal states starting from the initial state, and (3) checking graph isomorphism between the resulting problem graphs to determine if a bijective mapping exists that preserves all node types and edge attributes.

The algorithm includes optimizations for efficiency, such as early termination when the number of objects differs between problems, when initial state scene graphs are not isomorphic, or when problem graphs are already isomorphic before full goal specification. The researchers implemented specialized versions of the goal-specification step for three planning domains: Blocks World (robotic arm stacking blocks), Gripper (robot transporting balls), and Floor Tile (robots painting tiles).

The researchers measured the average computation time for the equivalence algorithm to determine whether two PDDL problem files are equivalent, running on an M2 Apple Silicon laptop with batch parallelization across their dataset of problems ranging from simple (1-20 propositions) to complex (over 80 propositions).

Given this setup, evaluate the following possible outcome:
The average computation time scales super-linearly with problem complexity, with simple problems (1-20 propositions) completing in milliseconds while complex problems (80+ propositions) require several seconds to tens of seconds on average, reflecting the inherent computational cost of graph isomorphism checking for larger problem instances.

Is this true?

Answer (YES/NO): NO